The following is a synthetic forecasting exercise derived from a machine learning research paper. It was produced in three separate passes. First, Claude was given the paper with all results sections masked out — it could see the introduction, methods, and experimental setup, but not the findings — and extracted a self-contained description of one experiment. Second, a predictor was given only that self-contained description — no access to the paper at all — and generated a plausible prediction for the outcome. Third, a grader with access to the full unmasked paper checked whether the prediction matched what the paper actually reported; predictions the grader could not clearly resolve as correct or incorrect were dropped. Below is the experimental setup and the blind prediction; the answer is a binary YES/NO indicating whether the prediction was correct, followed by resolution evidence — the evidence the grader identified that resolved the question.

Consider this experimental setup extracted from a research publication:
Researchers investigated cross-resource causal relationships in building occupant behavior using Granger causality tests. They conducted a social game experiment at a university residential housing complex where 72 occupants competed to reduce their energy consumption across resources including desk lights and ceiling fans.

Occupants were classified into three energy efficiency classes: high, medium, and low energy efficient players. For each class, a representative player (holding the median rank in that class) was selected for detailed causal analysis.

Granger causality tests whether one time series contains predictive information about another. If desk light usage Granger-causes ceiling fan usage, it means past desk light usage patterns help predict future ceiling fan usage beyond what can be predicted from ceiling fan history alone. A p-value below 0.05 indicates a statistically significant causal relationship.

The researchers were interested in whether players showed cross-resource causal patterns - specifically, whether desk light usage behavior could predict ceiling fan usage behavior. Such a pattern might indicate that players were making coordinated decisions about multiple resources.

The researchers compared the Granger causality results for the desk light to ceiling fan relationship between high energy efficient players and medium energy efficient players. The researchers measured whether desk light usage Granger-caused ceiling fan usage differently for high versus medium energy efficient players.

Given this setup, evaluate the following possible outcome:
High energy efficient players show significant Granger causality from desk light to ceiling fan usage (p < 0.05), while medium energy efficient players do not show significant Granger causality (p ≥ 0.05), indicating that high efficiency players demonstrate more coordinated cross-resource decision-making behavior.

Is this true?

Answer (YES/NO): NO